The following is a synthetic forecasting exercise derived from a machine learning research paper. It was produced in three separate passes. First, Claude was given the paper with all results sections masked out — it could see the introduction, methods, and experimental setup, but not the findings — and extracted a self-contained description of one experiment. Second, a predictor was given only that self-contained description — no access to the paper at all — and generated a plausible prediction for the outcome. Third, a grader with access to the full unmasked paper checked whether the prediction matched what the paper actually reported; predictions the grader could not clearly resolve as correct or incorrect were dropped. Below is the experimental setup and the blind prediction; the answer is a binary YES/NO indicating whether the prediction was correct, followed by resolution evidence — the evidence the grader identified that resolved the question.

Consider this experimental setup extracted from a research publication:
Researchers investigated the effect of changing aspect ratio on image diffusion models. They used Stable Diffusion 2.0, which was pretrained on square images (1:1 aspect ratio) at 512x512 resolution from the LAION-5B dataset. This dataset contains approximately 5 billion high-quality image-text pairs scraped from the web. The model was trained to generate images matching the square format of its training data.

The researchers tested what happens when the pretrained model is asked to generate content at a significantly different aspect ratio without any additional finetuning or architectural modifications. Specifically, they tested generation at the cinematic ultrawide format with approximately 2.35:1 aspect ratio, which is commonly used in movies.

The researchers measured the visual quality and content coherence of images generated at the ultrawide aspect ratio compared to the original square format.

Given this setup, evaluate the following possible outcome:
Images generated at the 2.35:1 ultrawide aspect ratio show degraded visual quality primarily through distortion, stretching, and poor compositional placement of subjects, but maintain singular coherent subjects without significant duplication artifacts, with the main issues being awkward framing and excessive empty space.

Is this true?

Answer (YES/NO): NO